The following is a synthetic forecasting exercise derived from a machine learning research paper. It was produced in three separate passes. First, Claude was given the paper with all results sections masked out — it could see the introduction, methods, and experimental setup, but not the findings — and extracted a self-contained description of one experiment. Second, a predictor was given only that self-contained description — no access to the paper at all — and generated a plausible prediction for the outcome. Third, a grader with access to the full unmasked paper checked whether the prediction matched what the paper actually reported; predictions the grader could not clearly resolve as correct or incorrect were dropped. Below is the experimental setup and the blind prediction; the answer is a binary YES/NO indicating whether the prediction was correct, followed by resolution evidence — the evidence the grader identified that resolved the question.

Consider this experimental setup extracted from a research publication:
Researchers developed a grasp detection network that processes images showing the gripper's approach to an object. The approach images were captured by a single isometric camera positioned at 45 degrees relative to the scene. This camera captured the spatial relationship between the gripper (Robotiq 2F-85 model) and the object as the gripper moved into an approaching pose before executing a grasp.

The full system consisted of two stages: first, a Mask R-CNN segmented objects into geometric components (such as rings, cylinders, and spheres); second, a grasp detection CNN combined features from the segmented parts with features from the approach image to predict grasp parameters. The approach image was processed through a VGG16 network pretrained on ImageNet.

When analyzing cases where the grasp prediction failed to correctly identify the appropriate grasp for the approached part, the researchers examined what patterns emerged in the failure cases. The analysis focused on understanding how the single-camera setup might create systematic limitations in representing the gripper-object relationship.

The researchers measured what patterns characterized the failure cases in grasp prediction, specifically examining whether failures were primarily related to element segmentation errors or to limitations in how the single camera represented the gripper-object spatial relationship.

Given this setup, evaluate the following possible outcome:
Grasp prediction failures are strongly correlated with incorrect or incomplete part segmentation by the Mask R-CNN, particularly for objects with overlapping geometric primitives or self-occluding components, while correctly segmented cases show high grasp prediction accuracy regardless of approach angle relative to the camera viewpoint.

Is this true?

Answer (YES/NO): NO